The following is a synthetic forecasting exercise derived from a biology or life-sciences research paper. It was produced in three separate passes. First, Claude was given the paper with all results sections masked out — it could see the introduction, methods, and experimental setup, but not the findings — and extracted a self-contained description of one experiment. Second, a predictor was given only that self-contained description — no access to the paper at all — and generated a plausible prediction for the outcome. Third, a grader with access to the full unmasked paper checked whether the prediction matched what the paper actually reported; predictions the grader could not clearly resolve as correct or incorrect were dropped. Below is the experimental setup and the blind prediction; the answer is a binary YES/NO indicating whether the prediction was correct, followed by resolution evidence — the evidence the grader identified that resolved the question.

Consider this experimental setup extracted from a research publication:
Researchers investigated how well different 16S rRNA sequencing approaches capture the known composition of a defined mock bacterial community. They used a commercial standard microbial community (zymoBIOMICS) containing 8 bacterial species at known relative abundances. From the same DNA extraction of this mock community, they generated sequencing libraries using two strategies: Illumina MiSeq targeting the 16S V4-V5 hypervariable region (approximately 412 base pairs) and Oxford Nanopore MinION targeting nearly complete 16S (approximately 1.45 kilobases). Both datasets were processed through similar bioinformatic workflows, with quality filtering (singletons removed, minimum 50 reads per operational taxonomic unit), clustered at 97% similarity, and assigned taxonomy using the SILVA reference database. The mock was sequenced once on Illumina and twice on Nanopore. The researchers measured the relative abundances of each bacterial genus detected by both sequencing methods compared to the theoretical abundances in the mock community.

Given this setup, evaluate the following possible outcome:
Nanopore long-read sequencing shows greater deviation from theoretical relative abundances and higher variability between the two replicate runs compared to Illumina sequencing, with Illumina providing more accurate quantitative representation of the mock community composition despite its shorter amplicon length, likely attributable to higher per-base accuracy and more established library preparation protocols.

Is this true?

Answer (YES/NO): NO